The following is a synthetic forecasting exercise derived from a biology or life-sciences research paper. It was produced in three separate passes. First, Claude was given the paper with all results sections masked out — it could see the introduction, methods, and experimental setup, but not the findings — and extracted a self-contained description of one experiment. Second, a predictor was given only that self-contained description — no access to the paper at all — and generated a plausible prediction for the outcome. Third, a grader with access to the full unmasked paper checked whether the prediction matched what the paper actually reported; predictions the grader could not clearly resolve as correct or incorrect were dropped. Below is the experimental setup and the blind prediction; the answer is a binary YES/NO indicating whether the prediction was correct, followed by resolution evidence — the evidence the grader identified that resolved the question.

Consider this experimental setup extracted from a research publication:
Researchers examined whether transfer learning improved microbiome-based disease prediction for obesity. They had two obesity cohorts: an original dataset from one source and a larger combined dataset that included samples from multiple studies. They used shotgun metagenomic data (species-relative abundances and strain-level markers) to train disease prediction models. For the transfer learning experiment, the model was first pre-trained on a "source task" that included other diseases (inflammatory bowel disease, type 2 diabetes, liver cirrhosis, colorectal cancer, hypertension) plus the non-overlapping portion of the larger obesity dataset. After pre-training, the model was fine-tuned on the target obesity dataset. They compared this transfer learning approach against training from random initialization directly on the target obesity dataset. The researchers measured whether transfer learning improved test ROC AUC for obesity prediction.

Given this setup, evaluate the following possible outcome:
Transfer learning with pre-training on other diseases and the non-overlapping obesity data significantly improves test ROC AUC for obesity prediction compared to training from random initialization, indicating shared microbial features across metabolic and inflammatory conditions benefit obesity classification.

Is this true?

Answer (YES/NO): NO